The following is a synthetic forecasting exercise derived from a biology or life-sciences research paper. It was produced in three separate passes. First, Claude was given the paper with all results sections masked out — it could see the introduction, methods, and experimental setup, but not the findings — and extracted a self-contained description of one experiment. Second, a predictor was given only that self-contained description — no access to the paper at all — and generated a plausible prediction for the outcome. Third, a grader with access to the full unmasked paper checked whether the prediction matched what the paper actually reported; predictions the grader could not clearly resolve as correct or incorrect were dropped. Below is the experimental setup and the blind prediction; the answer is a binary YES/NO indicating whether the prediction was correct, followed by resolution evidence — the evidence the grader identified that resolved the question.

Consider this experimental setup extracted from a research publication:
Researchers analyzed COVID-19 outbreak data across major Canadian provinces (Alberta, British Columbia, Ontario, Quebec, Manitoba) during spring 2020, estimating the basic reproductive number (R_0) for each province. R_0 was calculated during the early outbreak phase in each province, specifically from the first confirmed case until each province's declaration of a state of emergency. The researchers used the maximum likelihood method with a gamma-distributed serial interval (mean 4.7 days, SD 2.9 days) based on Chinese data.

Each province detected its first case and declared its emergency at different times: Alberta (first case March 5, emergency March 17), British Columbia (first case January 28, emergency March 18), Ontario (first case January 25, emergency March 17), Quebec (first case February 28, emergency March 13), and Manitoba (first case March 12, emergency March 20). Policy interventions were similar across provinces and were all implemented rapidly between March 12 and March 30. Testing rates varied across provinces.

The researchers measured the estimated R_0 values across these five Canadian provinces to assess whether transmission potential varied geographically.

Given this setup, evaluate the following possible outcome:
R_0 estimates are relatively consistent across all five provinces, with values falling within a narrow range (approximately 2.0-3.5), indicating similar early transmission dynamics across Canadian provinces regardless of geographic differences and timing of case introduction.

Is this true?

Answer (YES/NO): NO